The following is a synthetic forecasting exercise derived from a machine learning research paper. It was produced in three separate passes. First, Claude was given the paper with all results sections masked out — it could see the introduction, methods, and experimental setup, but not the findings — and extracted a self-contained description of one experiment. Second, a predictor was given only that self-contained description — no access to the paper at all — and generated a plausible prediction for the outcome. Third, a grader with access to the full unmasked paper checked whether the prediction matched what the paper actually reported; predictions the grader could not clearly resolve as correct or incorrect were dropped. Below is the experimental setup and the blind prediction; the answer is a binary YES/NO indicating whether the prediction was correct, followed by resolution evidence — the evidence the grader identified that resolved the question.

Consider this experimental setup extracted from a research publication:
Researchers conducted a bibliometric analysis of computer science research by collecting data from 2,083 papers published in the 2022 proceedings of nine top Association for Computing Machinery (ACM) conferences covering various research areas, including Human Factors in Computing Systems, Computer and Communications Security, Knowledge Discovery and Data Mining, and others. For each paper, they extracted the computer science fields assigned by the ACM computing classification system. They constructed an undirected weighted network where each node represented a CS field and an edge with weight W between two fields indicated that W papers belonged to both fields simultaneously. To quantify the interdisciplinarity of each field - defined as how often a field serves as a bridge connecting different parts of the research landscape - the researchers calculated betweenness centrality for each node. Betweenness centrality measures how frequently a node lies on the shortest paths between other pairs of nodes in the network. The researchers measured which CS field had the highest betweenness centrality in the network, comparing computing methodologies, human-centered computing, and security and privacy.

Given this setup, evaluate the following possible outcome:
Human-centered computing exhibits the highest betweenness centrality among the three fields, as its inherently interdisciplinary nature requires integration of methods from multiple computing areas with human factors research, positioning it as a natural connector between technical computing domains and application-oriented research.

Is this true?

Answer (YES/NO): NO